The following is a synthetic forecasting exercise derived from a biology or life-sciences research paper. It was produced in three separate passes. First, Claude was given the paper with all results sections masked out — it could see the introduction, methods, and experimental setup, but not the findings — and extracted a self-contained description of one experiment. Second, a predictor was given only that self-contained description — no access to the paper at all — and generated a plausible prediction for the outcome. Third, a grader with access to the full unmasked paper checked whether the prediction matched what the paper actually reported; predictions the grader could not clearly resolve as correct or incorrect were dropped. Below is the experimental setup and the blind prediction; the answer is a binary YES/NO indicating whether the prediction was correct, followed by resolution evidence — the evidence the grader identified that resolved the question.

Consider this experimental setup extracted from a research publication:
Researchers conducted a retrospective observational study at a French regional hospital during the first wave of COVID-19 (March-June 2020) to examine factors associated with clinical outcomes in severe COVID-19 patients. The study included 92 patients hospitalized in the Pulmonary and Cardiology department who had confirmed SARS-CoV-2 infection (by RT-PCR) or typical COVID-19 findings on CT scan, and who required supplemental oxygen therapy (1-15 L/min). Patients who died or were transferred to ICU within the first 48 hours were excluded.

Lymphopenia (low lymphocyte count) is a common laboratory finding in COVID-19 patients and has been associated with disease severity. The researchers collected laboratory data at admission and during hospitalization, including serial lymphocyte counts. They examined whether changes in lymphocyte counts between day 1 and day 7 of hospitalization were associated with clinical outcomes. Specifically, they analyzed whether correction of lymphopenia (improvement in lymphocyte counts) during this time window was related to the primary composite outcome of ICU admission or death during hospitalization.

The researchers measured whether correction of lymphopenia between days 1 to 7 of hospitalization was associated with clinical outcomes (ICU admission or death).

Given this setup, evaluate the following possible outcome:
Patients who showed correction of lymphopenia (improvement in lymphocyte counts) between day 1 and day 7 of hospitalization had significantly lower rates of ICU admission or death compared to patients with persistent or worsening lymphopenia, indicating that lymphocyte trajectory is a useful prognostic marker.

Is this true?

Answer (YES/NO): YES